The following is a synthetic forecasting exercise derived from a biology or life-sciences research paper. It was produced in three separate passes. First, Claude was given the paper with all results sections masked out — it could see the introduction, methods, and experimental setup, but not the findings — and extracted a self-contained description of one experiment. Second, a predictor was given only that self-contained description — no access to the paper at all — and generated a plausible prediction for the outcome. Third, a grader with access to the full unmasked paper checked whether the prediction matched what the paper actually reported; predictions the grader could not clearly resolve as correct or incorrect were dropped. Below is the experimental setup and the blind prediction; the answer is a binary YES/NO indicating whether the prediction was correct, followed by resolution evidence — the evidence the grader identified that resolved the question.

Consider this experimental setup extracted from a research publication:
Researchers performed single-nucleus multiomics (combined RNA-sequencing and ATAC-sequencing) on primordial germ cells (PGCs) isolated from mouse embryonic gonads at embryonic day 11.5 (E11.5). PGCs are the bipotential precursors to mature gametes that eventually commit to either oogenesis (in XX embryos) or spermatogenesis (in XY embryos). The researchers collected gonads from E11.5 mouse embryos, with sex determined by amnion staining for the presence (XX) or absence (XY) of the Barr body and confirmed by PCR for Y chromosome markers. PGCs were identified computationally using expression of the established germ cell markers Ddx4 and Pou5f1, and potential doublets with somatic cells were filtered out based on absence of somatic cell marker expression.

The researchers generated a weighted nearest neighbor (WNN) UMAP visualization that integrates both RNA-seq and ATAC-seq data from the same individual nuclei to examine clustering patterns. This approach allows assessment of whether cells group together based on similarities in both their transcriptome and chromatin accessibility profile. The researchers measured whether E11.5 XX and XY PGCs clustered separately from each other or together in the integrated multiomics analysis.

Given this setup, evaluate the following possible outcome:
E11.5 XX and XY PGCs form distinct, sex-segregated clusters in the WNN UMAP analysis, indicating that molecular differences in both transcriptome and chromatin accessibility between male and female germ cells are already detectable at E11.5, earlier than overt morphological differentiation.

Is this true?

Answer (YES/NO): NO